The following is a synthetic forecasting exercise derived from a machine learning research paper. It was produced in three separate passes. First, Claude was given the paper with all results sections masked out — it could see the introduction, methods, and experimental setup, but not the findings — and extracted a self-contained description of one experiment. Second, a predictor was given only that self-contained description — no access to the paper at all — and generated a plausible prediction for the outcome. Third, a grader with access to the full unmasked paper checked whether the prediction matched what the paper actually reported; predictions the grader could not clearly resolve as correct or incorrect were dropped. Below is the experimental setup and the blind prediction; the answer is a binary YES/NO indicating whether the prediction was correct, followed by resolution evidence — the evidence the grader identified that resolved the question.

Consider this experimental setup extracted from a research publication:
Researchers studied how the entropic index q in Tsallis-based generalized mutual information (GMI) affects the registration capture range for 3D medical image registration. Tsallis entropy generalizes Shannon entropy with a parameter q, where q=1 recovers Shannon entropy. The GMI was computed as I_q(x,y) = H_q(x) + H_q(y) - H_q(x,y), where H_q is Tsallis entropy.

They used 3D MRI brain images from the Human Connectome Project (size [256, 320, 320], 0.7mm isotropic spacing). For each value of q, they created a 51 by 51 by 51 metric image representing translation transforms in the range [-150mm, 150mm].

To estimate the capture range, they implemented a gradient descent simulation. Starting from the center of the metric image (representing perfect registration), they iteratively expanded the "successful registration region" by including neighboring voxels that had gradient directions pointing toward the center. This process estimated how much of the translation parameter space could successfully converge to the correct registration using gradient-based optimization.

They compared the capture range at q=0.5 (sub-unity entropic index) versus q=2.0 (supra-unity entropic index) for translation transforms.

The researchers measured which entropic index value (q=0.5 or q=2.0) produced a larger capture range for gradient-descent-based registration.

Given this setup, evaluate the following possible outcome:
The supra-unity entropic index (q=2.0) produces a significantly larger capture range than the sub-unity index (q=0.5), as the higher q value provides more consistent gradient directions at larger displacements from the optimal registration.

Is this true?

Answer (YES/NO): YES